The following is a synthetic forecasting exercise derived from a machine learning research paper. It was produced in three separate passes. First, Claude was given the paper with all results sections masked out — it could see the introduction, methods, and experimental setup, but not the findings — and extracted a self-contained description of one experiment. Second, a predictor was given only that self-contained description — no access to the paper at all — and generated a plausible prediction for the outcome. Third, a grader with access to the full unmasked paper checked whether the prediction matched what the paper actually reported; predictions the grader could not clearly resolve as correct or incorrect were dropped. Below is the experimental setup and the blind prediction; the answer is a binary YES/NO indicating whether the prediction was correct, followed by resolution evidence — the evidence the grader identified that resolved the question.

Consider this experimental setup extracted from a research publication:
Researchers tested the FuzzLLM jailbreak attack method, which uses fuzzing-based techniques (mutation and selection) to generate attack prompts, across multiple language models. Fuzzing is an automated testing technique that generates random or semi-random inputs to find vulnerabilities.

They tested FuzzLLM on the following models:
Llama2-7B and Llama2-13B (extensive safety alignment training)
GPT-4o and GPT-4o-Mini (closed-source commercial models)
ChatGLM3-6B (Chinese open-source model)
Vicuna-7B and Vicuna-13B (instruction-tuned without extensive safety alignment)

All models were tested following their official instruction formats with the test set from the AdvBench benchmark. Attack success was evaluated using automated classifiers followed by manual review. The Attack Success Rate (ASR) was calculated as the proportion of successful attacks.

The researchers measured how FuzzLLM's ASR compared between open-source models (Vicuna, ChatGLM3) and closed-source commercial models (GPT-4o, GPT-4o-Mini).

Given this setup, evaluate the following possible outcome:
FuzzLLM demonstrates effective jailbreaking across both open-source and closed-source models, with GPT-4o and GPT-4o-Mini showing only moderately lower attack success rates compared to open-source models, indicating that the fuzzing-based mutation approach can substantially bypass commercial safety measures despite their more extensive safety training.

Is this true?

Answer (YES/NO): NO